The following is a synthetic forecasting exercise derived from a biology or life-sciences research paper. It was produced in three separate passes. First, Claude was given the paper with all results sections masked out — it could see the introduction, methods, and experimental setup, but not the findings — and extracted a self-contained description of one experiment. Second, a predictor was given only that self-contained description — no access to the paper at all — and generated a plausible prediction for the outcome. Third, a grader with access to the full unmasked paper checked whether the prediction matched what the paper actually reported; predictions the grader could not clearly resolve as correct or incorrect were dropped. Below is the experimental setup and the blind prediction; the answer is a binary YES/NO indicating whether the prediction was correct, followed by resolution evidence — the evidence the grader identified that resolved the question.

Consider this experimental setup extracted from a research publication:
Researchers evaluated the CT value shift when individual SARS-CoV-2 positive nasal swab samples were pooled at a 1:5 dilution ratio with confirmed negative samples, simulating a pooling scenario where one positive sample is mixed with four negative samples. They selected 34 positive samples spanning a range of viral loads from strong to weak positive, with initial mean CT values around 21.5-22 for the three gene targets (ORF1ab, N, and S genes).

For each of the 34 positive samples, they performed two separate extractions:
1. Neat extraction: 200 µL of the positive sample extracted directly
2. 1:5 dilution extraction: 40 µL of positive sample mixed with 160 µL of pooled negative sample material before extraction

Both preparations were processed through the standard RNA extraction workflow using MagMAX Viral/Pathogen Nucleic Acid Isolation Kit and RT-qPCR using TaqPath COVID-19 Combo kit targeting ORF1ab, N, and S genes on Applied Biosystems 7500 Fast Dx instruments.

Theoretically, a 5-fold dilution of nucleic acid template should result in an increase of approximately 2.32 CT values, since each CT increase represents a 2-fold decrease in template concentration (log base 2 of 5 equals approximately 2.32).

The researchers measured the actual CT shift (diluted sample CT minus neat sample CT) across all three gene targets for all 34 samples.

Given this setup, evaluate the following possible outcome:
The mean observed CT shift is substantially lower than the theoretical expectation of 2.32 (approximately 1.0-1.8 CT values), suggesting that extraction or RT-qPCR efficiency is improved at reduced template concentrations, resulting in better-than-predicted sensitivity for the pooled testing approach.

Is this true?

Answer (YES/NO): NO